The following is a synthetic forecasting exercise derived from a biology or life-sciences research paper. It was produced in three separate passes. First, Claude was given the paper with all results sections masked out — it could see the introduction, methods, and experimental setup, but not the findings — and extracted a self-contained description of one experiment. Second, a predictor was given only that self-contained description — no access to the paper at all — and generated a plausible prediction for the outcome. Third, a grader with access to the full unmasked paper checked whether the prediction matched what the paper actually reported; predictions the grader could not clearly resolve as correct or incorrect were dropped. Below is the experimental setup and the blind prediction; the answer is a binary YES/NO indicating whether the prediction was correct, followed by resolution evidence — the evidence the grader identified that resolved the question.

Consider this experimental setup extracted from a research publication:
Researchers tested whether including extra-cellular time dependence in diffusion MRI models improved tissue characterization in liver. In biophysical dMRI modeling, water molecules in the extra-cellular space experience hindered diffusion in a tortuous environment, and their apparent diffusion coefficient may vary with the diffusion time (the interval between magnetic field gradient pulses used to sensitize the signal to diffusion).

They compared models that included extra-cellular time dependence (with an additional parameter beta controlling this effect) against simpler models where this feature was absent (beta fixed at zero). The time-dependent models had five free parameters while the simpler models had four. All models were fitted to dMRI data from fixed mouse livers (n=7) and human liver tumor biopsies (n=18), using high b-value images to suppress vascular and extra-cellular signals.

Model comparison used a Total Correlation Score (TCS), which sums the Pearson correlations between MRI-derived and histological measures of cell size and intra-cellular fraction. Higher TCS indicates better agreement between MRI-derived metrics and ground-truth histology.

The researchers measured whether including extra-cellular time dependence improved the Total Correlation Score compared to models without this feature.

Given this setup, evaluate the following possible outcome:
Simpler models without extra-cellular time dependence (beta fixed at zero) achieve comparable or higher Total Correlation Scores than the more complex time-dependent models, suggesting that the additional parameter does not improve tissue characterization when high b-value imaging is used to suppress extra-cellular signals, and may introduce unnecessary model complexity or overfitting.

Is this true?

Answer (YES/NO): YES